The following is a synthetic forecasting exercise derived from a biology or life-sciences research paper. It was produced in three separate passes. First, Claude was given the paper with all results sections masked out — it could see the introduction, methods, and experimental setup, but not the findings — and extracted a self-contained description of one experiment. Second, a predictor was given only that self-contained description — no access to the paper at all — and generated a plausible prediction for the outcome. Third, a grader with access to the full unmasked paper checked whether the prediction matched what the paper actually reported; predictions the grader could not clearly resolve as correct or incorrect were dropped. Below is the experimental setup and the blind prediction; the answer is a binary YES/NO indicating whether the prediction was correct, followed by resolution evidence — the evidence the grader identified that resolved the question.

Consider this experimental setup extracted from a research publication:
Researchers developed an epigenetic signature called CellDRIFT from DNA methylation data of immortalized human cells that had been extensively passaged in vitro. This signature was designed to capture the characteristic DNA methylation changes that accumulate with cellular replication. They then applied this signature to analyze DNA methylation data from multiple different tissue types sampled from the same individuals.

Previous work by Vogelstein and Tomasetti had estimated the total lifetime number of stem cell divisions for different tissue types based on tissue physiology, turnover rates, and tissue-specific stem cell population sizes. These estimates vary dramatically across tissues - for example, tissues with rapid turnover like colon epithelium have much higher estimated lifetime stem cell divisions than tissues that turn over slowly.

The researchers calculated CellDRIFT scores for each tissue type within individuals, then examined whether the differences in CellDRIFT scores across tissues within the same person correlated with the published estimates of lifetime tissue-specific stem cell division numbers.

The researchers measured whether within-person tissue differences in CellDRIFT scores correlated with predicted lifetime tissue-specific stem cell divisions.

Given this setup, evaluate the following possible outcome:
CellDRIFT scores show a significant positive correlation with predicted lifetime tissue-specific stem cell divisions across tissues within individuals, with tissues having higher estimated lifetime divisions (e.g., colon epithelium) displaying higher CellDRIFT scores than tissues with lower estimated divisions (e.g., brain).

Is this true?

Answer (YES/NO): YES